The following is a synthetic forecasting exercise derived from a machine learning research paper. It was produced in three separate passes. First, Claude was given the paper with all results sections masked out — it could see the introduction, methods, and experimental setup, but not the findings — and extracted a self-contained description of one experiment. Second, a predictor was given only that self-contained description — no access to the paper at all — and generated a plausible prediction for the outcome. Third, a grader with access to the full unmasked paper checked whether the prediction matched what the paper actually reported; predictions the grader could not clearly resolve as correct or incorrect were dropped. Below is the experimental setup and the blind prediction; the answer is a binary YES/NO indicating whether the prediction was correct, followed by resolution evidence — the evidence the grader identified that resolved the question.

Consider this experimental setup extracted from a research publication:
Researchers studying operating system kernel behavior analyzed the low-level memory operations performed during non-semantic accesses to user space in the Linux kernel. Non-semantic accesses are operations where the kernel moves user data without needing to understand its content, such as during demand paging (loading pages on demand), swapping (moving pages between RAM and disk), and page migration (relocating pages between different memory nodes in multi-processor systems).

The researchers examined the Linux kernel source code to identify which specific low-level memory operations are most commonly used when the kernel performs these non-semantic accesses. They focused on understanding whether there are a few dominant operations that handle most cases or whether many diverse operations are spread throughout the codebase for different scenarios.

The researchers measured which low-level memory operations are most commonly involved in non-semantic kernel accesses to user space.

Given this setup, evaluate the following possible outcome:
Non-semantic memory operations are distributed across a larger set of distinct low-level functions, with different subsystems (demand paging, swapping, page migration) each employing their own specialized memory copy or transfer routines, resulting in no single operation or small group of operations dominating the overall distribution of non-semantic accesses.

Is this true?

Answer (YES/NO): NO